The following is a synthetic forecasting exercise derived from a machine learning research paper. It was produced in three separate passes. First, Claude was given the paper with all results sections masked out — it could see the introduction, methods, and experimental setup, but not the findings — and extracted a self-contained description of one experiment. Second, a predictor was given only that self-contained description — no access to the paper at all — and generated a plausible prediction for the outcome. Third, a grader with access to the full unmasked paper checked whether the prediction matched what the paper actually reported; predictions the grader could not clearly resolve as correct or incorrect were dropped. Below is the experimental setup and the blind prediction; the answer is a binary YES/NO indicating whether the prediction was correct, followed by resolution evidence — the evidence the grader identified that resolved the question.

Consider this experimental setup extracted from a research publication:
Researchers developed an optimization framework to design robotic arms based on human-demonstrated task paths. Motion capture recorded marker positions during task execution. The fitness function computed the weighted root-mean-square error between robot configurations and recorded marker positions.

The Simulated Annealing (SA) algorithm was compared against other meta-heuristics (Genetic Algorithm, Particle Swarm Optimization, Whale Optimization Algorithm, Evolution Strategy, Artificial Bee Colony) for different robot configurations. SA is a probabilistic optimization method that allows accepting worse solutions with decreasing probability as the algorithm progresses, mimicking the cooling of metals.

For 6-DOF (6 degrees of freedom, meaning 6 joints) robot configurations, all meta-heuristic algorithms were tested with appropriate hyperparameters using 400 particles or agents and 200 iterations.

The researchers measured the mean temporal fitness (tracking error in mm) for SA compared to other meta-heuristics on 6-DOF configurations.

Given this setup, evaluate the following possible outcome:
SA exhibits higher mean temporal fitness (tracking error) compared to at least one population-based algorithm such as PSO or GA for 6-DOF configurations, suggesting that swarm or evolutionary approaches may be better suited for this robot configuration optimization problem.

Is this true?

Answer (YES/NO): YES